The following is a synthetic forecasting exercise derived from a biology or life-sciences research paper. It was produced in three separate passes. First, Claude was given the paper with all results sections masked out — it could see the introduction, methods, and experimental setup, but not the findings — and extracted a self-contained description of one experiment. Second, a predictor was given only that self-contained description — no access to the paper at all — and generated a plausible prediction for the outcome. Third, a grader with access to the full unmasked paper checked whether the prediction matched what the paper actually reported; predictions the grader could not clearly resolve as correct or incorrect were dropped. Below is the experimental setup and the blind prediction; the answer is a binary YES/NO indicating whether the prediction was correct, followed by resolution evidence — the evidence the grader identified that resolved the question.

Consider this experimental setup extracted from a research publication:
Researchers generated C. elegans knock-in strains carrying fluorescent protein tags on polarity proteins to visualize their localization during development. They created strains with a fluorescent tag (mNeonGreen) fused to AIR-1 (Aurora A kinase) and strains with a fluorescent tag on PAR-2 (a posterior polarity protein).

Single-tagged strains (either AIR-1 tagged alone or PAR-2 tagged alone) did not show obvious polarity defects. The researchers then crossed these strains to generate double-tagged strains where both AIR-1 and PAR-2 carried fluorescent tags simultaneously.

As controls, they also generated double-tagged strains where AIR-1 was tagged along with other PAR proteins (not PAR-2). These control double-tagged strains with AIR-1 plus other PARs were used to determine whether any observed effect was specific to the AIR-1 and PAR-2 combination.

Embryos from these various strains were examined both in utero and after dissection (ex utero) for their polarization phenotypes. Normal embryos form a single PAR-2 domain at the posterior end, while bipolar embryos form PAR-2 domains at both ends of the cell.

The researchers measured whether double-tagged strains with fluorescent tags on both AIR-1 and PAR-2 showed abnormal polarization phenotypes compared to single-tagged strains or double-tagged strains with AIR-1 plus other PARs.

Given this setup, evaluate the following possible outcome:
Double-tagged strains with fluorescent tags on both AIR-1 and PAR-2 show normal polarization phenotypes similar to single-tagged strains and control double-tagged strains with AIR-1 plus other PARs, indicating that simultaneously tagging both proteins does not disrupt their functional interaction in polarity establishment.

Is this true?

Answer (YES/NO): NO